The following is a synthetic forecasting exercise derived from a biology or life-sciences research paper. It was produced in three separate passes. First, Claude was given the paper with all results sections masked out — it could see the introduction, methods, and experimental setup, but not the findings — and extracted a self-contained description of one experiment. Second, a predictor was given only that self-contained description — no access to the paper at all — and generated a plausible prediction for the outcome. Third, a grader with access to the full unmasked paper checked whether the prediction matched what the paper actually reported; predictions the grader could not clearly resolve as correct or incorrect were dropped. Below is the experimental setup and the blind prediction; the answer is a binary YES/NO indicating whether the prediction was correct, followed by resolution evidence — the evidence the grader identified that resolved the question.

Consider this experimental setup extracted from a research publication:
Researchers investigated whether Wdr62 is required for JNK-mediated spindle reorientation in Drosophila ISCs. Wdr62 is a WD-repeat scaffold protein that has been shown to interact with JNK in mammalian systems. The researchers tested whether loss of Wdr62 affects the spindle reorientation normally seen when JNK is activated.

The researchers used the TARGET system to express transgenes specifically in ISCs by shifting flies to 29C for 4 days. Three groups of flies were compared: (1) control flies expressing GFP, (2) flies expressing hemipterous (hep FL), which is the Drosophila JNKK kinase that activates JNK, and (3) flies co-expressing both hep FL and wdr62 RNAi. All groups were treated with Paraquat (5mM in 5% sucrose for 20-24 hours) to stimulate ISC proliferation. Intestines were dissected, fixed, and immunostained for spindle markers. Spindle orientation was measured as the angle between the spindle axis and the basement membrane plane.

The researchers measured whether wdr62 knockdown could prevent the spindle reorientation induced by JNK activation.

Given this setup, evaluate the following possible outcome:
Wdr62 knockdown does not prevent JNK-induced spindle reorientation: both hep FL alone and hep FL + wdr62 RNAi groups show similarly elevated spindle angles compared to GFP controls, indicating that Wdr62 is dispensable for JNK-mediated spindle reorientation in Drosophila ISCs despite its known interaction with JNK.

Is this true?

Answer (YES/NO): NO